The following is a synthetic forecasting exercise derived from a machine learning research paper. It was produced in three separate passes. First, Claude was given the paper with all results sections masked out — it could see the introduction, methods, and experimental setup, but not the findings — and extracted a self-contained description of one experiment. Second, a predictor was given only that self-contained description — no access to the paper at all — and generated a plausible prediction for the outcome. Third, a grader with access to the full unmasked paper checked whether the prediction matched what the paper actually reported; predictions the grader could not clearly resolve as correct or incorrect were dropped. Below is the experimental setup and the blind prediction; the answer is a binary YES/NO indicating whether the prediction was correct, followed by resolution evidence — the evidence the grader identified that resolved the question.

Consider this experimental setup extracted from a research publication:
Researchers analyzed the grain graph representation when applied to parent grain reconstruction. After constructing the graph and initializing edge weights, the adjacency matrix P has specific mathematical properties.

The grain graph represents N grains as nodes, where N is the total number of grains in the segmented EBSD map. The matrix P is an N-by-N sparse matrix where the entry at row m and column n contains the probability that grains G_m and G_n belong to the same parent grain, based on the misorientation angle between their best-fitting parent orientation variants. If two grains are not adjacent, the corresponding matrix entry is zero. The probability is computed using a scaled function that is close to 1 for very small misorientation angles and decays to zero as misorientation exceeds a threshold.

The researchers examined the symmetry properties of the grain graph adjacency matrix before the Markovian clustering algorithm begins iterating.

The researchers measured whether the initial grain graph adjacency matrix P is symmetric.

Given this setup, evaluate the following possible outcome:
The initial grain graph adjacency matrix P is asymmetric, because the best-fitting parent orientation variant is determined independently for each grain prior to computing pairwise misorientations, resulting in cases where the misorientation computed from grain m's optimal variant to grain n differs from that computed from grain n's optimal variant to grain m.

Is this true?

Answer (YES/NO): NO